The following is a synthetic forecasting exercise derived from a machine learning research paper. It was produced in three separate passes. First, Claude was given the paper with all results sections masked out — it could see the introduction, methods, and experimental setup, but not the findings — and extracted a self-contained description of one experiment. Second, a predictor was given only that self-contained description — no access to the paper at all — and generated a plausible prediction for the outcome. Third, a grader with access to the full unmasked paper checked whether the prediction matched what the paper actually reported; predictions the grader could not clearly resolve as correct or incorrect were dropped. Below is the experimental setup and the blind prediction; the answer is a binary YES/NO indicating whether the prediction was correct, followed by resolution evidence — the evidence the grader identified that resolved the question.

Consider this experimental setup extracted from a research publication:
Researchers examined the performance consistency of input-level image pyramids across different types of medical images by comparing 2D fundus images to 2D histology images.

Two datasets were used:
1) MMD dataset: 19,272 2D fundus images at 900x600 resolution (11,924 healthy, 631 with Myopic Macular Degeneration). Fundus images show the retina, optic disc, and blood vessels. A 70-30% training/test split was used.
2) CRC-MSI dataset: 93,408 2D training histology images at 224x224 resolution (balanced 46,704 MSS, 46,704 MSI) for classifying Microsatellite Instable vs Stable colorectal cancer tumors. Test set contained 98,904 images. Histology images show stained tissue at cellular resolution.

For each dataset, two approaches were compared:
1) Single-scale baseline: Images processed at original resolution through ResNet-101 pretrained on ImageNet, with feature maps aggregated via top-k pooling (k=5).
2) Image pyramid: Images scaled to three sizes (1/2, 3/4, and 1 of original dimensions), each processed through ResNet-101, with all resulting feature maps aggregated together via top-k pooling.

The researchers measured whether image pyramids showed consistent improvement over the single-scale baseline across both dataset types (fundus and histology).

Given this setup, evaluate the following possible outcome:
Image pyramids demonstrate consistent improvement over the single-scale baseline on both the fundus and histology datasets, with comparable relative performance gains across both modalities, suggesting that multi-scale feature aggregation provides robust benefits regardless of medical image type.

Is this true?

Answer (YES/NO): NO